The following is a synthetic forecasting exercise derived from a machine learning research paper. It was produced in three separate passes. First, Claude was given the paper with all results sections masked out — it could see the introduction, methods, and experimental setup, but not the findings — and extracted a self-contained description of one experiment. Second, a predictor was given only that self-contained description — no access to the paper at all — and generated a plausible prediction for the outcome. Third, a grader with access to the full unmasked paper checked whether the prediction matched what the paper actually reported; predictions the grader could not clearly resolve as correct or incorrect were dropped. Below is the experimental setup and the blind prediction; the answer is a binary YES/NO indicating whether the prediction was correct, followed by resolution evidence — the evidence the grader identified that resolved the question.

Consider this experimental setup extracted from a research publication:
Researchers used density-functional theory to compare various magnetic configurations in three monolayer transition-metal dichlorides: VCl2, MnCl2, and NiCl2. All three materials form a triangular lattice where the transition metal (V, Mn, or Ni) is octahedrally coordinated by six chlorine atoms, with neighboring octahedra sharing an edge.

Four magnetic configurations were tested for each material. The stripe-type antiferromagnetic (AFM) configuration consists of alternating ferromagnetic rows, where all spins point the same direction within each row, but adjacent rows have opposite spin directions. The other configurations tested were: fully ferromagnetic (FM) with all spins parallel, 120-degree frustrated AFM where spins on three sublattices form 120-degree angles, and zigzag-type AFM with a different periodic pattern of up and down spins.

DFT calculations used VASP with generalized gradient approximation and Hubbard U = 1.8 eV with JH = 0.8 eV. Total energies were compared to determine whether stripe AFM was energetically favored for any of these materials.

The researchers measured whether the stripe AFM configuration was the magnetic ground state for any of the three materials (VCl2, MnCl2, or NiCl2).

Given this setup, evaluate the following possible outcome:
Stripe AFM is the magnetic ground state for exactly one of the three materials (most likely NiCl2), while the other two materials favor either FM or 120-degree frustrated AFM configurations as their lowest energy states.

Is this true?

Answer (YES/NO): NO